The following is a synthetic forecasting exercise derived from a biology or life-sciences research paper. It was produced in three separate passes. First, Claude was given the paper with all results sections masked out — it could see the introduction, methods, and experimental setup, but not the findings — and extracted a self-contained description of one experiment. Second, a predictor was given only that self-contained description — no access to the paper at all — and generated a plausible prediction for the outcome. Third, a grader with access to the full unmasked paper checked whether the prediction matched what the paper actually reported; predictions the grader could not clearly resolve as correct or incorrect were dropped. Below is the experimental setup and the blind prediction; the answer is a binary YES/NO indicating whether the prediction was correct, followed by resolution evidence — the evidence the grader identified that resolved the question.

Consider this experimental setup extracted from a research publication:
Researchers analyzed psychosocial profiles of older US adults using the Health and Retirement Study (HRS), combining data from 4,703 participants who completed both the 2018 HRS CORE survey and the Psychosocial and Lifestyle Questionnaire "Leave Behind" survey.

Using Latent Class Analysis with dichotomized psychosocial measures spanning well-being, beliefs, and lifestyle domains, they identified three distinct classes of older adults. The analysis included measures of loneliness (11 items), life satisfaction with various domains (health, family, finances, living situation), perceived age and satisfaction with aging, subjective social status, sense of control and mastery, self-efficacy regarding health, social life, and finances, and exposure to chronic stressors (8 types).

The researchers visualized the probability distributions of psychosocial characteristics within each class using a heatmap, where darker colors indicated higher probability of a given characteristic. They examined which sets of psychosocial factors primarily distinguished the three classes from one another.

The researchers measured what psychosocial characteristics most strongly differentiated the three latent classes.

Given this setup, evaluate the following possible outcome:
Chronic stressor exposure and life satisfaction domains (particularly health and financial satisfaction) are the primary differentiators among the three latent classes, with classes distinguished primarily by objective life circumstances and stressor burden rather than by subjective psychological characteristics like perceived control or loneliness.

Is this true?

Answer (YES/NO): NO